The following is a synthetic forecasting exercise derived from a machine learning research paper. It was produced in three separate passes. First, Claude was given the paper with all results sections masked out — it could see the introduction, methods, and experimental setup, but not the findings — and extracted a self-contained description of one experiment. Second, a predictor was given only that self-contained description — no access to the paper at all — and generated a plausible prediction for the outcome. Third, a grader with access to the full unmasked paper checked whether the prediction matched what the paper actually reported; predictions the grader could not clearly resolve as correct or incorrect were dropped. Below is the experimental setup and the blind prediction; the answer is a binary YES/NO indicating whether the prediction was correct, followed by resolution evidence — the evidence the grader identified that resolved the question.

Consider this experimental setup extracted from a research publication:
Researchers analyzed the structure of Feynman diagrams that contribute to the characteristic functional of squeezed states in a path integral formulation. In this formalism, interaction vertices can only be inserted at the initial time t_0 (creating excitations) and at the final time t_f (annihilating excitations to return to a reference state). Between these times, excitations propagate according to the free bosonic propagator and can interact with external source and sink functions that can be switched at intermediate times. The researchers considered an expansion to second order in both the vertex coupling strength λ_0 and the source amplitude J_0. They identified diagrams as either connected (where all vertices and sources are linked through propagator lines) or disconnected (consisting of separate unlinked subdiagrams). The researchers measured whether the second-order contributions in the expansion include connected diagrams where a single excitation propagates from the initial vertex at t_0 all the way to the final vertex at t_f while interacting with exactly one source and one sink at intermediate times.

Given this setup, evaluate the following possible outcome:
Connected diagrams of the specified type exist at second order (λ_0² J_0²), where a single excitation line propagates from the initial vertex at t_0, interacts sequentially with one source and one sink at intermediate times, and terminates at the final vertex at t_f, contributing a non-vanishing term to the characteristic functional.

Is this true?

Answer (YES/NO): NO